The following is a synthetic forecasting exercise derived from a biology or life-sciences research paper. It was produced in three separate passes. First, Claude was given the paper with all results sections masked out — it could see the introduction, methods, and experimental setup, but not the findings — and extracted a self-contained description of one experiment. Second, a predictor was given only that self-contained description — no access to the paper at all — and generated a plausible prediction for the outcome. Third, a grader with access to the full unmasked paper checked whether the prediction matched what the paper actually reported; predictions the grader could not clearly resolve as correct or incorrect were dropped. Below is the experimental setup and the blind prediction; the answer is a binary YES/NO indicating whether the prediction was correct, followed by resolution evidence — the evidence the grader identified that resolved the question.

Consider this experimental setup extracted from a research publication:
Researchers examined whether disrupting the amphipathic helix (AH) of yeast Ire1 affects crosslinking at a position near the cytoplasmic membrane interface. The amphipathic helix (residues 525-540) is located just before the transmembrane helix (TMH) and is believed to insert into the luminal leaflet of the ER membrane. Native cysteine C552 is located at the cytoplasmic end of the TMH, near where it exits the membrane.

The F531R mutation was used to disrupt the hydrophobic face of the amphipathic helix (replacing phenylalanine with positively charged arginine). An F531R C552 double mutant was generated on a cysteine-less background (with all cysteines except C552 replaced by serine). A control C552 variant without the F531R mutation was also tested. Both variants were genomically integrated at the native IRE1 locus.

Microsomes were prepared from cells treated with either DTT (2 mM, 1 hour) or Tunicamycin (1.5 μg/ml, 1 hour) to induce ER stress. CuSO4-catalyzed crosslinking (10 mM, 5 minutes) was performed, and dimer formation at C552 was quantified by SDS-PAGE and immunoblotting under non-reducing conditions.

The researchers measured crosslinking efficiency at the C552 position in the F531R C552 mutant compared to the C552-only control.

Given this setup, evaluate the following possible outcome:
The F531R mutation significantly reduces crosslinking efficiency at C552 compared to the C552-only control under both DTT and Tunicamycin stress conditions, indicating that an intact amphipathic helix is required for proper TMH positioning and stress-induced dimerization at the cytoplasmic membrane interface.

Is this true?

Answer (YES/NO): YES